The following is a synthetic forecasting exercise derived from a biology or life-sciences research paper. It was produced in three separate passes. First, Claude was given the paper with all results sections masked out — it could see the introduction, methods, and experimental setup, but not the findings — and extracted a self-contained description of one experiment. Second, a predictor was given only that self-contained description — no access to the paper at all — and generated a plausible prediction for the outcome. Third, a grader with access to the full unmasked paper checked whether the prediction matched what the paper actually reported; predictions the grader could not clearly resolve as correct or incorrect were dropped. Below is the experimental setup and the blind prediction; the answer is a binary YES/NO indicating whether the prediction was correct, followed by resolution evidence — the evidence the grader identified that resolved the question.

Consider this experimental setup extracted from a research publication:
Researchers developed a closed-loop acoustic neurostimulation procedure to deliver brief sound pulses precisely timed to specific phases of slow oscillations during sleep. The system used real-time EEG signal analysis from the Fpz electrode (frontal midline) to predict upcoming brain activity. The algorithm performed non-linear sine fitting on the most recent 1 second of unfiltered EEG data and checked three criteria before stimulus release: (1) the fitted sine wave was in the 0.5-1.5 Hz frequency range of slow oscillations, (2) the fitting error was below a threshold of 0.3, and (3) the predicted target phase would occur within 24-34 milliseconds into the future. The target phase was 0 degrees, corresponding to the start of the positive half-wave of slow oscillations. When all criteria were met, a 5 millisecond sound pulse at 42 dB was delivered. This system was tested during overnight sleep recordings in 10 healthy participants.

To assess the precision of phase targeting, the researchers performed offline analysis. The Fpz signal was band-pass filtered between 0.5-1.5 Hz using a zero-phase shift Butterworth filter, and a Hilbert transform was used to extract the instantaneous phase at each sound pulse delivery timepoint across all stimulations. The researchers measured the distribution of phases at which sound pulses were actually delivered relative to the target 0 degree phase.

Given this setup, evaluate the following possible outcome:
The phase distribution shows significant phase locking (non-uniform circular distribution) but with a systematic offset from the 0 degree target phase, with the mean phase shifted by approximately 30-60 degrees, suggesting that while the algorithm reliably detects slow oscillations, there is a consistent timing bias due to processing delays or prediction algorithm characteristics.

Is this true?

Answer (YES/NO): NO